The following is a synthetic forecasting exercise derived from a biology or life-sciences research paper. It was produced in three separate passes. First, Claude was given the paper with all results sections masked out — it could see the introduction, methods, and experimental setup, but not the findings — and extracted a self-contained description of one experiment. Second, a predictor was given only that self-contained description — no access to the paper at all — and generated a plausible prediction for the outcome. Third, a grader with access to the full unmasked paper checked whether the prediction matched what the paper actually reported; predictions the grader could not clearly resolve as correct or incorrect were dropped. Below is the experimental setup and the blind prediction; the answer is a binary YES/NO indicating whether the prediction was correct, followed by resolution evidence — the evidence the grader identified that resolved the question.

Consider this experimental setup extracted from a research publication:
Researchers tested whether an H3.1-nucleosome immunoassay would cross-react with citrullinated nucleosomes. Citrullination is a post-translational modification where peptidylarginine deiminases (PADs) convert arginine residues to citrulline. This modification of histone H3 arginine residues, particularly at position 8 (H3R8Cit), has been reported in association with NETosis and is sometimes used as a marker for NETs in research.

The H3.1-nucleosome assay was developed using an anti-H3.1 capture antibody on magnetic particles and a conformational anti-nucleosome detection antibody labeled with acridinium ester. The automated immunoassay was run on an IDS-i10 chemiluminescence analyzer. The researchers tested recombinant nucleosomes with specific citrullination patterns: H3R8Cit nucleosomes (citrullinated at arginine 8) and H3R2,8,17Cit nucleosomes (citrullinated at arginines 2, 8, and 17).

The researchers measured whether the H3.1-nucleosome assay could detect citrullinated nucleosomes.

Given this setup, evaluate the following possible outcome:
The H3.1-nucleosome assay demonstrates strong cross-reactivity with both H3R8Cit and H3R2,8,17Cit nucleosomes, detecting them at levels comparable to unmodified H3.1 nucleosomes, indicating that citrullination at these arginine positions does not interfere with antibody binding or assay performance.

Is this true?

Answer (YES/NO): YES